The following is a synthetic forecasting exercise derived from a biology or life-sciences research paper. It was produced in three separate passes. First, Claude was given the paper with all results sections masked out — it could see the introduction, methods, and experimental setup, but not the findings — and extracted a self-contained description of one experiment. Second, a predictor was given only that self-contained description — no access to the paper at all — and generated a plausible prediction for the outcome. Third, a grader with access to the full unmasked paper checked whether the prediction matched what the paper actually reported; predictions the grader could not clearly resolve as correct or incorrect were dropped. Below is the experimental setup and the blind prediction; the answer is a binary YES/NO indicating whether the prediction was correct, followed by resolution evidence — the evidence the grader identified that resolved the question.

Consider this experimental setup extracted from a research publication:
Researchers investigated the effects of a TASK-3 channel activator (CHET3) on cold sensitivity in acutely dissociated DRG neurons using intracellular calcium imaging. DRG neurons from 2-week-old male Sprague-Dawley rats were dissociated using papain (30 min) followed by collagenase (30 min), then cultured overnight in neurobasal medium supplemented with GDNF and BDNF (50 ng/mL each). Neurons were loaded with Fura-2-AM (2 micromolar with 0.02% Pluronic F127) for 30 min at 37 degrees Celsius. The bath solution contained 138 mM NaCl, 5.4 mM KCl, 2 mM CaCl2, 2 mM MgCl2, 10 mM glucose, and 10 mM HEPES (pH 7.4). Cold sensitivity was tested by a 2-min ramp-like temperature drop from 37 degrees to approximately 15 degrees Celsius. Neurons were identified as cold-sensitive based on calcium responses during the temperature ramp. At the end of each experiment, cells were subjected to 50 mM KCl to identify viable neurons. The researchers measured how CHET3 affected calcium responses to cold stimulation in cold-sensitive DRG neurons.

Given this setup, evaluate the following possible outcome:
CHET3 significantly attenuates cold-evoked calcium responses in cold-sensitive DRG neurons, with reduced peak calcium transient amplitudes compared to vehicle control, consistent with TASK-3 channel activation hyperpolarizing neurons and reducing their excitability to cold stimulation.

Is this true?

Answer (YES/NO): YES